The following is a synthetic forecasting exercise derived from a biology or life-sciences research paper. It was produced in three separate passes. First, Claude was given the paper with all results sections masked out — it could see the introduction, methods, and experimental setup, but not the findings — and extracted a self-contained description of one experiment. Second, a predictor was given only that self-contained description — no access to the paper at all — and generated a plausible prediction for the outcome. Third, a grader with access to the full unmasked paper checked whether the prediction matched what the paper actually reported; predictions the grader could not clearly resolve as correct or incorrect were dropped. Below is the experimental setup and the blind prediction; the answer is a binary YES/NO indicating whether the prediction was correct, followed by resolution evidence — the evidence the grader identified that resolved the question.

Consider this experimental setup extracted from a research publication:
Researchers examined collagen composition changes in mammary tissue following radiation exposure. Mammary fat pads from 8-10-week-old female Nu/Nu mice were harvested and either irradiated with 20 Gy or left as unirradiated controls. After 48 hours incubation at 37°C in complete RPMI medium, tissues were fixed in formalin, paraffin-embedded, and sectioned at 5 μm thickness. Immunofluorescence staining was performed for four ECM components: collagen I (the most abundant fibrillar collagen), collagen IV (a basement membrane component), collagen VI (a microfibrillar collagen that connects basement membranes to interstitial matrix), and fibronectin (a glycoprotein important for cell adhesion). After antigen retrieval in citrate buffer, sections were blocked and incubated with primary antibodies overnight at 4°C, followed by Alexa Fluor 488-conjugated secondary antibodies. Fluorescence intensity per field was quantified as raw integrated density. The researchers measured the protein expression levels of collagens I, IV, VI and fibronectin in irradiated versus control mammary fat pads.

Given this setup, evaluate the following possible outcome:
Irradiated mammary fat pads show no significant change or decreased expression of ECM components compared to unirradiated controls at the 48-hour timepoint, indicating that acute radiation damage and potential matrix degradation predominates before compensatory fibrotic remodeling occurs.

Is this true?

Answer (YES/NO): NO